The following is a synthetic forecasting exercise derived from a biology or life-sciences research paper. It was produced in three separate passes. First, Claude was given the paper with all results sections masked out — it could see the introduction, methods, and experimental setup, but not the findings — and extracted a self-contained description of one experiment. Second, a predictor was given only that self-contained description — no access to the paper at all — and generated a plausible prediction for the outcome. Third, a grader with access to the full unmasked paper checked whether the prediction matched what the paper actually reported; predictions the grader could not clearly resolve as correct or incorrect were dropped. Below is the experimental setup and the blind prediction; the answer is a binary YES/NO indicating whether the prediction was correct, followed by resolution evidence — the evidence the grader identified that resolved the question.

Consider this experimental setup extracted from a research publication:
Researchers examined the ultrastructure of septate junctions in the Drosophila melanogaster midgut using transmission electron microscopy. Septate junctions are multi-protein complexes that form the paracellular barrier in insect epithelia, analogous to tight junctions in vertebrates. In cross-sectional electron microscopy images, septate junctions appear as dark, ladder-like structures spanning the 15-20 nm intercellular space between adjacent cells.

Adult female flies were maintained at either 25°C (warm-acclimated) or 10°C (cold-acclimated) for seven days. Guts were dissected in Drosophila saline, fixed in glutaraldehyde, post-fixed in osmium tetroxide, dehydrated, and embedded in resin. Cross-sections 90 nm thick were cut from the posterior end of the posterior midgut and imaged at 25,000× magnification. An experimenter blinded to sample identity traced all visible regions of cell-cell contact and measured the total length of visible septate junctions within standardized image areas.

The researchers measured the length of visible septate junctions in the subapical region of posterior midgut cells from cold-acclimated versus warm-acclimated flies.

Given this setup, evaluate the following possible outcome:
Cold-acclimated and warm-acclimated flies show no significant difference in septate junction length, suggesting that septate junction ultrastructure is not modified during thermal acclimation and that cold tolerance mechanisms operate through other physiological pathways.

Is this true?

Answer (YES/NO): NO